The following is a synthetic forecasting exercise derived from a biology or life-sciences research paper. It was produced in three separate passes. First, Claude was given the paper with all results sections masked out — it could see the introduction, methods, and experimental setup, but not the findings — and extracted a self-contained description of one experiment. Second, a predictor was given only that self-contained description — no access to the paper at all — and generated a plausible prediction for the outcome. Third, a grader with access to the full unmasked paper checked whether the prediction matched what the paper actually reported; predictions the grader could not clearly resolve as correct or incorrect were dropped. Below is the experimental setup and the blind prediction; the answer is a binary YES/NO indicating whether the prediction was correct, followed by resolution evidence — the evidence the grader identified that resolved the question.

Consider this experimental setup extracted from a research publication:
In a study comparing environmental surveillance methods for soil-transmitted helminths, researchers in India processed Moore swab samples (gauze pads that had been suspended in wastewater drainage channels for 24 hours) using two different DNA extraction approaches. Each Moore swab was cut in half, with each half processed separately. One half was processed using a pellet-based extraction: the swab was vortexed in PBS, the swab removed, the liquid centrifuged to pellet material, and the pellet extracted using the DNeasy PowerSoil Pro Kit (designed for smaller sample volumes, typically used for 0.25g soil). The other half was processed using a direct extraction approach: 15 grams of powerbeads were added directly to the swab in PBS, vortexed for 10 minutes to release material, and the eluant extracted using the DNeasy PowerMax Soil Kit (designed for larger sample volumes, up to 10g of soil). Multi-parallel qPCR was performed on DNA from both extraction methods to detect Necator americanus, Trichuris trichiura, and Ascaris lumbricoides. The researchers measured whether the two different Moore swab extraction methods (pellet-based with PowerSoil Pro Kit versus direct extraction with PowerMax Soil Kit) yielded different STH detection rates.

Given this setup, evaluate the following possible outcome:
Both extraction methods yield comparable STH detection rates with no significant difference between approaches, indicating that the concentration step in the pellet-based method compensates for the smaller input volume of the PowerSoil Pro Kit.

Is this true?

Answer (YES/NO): YES